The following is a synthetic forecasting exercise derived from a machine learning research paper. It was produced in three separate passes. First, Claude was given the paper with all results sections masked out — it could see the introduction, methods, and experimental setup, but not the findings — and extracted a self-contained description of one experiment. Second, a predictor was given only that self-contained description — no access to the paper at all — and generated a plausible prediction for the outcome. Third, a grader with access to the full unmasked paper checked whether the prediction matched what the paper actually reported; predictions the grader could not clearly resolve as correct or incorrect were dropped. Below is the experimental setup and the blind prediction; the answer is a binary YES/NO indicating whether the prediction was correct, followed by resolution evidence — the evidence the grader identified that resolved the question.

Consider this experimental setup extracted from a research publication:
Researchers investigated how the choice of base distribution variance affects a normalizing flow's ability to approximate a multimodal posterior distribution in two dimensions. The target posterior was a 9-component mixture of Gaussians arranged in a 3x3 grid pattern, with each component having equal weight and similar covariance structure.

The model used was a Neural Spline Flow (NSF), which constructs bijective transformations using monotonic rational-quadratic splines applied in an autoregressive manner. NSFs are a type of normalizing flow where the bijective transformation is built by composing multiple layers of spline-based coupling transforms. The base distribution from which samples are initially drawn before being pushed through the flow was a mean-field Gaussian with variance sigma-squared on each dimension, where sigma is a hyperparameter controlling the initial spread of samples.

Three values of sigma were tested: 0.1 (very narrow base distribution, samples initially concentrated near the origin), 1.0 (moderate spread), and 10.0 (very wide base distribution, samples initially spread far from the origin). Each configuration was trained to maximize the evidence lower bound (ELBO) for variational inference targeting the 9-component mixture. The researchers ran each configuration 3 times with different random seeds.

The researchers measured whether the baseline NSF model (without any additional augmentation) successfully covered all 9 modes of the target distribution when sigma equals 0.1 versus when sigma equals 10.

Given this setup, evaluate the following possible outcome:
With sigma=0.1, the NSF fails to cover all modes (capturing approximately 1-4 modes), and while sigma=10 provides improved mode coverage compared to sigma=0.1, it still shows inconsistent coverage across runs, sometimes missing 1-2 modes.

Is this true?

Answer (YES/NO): NO